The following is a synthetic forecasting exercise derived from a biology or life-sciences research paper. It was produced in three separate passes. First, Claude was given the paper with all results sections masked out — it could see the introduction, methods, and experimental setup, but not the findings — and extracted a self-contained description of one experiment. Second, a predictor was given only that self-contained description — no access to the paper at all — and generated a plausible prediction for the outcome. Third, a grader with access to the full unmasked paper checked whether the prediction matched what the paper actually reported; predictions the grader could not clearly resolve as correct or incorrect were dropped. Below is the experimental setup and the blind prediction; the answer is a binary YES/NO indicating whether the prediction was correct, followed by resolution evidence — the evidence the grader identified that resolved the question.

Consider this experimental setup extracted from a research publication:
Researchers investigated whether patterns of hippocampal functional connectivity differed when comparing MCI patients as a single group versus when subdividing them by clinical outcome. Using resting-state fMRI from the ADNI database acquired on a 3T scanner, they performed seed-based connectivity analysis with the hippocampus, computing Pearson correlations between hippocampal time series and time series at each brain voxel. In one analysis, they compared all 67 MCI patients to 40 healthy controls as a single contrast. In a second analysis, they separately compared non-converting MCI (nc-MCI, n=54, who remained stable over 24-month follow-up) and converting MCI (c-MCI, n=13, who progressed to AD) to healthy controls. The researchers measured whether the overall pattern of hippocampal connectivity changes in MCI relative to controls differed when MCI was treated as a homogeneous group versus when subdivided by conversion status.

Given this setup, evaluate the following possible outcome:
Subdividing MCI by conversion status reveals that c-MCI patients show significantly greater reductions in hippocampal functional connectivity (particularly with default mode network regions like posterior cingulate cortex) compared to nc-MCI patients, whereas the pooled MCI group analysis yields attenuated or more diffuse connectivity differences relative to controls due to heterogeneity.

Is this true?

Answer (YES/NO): NO